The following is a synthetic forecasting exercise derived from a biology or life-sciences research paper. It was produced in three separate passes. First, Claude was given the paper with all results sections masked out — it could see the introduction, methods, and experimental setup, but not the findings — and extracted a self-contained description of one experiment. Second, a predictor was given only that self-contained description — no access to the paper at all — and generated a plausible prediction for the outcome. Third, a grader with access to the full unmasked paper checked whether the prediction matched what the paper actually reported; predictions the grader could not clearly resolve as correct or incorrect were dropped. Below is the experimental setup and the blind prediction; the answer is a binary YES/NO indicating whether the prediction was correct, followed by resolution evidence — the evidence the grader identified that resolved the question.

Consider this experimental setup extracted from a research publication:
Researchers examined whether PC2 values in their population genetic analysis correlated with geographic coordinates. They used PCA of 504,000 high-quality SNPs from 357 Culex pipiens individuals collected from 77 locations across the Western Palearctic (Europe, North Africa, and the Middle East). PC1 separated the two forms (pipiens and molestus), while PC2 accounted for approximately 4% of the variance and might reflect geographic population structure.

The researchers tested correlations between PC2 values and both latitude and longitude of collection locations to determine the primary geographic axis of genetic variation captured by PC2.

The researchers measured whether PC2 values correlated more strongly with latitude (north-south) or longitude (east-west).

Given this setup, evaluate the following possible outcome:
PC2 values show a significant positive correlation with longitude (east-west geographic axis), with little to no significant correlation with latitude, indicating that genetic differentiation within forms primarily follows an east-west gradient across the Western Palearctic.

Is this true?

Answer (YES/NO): YES